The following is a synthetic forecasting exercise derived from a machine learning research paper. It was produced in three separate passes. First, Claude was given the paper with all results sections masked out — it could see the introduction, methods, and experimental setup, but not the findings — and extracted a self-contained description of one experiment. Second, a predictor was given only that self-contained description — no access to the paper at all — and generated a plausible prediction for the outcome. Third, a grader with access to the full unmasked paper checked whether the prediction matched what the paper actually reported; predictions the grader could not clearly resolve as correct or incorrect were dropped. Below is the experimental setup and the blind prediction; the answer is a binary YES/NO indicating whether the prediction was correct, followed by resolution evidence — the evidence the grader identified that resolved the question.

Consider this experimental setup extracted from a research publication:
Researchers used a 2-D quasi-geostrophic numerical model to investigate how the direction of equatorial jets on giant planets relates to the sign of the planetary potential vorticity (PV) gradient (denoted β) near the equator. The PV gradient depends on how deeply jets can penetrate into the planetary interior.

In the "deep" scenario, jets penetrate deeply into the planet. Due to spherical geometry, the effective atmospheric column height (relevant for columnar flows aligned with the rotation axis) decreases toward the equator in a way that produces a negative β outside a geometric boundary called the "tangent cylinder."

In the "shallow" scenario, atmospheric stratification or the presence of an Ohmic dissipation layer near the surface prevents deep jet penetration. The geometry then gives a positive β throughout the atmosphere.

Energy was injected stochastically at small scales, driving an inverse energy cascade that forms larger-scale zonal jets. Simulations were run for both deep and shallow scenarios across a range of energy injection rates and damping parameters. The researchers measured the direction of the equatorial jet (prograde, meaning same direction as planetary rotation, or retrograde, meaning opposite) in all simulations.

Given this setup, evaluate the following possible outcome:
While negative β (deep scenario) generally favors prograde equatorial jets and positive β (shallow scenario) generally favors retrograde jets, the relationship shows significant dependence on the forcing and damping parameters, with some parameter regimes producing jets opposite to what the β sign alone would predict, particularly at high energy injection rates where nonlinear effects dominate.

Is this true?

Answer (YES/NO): NO